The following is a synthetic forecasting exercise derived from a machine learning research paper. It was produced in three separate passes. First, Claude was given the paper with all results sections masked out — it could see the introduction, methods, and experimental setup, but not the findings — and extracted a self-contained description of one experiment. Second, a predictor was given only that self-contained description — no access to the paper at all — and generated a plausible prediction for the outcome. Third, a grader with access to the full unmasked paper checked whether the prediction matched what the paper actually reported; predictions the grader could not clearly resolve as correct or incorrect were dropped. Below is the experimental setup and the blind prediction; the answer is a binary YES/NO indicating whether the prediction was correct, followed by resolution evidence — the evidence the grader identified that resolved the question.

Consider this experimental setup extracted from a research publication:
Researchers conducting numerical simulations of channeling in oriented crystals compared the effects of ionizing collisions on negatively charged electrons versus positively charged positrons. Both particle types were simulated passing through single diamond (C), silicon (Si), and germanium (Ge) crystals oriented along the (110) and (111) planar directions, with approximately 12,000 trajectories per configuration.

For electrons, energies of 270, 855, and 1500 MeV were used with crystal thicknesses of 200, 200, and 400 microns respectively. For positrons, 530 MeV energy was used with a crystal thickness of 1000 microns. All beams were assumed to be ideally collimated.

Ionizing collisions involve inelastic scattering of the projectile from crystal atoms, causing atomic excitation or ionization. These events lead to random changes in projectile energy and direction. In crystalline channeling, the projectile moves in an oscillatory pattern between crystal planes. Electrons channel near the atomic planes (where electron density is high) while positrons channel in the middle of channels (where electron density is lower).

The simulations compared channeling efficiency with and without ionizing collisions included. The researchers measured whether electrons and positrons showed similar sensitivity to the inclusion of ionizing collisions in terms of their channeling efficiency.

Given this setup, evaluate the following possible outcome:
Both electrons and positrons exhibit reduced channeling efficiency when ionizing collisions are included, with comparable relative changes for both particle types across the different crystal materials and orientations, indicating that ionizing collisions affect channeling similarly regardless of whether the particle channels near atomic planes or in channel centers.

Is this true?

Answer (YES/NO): NO